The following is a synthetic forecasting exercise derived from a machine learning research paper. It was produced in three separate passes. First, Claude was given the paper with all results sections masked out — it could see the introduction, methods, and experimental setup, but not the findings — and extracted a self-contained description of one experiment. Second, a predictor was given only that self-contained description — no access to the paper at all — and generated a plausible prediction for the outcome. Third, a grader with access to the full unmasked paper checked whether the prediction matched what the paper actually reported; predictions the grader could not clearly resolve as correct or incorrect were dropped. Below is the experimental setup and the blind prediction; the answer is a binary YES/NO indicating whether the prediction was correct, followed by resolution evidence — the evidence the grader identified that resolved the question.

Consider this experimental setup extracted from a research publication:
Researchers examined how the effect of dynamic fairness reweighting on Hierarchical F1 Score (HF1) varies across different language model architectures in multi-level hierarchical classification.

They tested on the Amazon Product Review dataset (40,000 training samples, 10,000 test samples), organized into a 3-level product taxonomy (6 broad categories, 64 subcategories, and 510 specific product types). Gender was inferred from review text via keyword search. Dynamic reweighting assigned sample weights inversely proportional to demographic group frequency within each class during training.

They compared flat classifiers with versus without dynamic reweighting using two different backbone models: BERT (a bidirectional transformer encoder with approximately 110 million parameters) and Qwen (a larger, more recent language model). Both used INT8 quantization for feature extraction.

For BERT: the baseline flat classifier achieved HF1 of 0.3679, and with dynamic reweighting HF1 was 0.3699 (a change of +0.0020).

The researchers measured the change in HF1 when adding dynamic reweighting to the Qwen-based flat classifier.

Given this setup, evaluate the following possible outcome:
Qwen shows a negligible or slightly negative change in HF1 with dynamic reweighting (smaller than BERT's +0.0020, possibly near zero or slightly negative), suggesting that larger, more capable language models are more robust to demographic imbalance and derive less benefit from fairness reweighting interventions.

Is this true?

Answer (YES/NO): NO